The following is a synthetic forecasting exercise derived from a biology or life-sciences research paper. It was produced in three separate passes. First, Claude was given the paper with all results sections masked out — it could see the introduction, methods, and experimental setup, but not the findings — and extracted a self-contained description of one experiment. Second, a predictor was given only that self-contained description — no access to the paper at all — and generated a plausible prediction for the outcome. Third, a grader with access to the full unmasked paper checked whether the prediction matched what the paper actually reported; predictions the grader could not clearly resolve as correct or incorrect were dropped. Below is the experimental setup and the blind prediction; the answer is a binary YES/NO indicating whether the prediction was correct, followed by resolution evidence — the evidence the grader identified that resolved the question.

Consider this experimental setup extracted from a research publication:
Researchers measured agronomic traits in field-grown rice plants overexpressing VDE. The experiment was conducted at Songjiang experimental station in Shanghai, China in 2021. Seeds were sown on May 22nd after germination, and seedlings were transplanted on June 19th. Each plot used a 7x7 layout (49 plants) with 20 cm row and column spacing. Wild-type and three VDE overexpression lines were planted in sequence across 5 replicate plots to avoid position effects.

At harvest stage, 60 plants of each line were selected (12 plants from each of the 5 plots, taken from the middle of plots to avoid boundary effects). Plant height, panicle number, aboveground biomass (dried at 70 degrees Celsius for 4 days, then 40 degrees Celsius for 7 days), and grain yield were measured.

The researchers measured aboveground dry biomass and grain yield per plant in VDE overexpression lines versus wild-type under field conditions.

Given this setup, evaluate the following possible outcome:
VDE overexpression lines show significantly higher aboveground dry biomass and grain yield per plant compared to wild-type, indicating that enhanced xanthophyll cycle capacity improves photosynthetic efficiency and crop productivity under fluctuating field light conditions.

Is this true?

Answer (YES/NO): NO